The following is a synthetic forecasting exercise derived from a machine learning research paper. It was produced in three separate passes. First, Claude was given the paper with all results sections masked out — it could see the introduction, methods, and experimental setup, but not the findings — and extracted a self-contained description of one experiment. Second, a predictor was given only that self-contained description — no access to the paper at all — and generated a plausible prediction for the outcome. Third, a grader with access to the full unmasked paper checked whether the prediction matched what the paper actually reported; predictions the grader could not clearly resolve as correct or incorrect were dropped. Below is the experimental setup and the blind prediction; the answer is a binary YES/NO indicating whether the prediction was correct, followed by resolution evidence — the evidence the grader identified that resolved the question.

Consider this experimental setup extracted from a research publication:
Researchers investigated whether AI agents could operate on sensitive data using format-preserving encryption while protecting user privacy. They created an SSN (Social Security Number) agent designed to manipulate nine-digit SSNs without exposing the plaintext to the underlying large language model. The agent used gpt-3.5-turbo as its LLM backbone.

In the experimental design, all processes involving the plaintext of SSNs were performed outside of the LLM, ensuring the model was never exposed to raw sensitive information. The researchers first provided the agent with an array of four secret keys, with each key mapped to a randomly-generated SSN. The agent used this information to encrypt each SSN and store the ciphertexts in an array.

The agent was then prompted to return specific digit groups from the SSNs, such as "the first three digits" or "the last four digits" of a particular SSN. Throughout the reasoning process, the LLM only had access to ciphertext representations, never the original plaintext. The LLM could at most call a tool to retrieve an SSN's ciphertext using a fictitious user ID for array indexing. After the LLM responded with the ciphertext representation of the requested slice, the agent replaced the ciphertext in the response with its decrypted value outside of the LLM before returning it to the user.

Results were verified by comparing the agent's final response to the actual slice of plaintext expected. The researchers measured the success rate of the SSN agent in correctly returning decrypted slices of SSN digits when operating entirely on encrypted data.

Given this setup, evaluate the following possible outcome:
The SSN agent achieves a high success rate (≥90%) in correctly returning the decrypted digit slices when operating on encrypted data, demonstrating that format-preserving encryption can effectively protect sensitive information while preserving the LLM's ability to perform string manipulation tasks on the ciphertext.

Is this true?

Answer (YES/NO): NO